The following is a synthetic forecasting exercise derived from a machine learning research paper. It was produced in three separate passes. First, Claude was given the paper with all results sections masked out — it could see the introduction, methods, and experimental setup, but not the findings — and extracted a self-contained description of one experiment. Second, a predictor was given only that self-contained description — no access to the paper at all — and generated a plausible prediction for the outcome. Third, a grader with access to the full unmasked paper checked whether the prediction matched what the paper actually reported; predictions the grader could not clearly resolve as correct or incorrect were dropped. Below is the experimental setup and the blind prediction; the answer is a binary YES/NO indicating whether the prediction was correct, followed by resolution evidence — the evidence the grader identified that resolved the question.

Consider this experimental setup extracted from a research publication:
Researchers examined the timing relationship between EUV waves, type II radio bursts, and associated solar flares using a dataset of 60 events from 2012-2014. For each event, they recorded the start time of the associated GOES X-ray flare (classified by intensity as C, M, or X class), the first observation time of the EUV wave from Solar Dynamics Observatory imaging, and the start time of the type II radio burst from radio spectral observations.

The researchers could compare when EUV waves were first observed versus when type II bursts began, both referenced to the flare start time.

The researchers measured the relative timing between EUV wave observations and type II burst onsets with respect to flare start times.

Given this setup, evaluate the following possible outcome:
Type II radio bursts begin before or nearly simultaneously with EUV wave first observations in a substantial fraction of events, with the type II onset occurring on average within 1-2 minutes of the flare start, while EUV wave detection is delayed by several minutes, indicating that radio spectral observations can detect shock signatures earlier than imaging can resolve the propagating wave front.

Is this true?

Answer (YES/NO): NO